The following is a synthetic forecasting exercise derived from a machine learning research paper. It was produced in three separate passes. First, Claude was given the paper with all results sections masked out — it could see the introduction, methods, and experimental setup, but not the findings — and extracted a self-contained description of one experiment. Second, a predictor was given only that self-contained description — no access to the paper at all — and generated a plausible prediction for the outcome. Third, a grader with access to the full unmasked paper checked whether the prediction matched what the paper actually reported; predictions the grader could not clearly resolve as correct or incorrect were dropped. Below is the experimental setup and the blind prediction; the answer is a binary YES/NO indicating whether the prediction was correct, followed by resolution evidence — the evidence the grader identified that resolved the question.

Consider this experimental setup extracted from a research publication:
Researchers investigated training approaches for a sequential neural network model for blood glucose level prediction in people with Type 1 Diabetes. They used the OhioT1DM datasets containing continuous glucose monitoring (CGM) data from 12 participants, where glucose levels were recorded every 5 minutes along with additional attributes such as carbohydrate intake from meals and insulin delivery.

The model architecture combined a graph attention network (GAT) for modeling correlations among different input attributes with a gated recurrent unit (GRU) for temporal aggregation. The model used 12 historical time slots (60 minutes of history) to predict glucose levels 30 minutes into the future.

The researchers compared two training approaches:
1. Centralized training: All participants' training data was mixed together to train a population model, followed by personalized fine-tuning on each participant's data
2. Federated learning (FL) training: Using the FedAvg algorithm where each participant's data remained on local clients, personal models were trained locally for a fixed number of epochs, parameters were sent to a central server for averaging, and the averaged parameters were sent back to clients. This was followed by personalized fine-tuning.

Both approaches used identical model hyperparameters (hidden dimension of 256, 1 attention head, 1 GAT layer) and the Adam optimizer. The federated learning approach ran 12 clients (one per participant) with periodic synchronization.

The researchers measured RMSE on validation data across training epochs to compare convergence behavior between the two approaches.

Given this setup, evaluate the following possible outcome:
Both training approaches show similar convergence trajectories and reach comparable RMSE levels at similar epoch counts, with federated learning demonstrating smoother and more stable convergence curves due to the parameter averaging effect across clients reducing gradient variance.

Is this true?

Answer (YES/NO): NO